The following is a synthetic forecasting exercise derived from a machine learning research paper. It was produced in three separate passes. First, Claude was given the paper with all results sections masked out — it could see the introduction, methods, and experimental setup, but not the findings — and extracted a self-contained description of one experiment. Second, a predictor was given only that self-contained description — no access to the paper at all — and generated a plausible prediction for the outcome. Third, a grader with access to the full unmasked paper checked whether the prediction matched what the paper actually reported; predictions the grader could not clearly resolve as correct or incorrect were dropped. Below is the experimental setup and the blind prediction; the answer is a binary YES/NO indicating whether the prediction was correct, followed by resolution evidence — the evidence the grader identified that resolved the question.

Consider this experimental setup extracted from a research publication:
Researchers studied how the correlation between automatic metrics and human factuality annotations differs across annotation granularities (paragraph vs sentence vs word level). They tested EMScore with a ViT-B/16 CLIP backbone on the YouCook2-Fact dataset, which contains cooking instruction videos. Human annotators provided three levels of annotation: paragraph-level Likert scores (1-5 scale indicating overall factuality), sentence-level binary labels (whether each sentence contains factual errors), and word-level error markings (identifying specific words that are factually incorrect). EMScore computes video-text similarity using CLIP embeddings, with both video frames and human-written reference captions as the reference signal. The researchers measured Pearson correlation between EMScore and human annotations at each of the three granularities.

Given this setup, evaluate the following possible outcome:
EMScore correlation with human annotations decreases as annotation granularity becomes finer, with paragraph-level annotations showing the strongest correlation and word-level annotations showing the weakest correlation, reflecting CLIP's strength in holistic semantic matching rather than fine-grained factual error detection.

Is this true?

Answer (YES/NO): NO